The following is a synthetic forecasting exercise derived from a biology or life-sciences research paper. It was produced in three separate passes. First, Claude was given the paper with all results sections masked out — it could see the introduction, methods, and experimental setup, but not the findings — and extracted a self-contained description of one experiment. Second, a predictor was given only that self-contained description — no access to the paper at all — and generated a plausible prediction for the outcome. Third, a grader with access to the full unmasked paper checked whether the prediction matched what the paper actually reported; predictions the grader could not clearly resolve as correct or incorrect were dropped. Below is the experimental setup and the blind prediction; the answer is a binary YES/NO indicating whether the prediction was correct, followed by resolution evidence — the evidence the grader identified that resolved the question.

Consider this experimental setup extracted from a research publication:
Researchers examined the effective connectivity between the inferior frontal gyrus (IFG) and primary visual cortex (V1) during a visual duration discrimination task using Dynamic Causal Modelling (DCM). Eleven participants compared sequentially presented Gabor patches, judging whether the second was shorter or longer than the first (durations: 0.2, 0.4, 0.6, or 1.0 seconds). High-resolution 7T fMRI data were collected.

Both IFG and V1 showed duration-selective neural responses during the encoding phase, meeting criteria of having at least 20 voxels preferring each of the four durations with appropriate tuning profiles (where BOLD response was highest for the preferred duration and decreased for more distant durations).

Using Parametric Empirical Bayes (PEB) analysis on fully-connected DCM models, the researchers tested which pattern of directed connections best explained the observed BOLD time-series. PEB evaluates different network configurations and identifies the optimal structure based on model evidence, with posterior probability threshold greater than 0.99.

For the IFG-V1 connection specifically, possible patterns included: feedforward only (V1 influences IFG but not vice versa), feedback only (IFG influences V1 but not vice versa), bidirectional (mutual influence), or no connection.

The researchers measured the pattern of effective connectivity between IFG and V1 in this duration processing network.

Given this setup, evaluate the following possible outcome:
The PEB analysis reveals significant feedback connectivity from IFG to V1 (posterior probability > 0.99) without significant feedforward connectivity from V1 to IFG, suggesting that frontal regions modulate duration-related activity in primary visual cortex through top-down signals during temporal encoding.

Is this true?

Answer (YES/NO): YES